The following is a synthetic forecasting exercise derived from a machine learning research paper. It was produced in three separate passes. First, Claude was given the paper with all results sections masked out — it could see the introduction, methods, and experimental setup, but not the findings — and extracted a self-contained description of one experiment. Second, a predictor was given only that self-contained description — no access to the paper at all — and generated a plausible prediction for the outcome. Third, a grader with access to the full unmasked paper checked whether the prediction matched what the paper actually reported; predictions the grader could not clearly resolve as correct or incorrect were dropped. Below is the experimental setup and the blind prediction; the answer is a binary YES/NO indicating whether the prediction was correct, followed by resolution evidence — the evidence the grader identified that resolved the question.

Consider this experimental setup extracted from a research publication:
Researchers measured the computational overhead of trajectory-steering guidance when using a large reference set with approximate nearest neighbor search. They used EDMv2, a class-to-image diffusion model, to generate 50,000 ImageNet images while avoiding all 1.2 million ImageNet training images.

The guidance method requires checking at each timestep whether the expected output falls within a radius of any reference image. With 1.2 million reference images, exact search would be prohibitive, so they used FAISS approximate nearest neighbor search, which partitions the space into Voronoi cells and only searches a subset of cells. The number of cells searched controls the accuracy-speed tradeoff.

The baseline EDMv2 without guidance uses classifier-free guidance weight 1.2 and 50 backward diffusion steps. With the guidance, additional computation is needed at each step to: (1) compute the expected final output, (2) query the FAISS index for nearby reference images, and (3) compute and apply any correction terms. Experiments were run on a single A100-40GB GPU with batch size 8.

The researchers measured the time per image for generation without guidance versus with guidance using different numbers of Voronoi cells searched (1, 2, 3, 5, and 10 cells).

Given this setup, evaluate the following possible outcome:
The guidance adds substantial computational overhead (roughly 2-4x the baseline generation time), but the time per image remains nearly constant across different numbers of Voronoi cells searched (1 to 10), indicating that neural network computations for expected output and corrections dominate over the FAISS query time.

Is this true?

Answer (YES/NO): NO